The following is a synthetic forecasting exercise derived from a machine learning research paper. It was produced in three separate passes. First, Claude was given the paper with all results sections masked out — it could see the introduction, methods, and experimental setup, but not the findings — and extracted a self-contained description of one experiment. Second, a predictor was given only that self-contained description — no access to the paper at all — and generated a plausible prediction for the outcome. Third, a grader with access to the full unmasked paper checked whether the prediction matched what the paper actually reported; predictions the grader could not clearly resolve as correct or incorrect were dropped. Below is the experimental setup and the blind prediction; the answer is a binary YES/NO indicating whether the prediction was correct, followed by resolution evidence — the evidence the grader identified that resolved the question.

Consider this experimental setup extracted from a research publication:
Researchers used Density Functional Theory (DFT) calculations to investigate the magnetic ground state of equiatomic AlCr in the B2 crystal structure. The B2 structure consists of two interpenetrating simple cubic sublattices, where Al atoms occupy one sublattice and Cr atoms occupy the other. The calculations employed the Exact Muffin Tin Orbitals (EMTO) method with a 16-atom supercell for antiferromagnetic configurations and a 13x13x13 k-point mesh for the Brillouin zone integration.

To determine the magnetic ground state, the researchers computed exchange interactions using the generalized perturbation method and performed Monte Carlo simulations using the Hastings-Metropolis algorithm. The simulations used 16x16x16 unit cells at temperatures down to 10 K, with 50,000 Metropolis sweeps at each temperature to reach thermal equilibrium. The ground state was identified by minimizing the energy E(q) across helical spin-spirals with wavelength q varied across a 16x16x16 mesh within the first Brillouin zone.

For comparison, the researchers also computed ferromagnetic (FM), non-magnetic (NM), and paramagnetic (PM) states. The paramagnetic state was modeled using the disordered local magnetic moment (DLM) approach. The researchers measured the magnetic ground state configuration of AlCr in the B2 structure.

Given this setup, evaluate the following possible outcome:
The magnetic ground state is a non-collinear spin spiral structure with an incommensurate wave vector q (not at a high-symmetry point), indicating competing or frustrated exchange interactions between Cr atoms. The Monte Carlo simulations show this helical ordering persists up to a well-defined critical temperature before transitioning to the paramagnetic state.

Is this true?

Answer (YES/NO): NO